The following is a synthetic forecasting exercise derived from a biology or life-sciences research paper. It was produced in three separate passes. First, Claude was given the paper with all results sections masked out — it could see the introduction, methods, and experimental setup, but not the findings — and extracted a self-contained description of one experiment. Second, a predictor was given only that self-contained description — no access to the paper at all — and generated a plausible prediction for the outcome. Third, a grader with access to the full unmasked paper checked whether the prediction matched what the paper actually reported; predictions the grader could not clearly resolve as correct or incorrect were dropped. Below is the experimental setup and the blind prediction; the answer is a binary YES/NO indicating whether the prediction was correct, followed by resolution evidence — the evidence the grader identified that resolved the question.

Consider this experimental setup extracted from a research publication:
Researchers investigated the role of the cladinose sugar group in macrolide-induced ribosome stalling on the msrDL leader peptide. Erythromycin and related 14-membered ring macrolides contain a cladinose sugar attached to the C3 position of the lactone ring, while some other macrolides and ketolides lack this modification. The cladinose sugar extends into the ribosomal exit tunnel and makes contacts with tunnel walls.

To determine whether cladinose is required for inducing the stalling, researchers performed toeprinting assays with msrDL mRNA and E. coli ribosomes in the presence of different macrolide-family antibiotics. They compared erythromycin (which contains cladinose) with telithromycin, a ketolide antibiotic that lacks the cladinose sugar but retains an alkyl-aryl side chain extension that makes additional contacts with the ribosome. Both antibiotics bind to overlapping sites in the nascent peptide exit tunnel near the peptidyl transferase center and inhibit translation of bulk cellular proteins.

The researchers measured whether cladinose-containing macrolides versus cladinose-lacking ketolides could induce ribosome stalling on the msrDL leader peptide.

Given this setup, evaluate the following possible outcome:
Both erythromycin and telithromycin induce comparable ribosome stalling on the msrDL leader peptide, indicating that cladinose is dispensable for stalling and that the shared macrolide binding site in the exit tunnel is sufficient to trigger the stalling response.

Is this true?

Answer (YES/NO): NO